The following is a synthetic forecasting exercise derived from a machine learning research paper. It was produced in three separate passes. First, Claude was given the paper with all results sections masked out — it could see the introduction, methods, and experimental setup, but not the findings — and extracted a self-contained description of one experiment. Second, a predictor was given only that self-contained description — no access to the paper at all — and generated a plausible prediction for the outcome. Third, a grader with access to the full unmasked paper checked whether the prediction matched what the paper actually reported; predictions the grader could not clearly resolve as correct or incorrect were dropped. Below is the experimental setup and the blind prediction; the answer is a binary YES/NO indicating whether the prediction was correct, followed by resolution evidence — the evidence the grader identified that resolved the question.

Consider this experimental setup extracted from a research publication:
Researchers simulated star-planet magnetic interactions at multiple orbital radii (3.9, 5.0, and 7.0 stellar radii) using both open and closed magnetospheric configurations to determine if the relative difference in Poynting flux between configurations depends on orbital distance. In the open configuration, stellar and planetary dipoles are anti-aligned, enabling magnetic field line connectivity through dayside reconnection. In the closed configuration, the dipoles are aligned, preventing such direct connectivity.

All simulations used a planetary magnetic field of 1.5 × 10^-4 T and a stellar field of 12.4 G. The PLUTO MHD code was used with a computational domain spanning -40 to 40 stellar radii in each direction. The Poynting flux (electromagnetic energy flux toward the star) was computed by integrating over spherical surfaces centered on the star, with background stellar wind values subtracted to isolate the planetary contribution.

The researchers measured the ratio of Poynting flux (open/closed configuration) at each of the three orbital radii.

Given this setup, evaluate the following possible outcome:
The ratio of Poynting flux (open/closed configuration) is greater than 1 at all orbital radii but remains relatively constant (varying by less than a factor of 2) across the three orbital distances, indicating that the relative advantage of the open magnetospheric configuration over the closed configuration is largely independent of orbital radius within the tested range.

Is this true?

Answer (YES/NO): YES